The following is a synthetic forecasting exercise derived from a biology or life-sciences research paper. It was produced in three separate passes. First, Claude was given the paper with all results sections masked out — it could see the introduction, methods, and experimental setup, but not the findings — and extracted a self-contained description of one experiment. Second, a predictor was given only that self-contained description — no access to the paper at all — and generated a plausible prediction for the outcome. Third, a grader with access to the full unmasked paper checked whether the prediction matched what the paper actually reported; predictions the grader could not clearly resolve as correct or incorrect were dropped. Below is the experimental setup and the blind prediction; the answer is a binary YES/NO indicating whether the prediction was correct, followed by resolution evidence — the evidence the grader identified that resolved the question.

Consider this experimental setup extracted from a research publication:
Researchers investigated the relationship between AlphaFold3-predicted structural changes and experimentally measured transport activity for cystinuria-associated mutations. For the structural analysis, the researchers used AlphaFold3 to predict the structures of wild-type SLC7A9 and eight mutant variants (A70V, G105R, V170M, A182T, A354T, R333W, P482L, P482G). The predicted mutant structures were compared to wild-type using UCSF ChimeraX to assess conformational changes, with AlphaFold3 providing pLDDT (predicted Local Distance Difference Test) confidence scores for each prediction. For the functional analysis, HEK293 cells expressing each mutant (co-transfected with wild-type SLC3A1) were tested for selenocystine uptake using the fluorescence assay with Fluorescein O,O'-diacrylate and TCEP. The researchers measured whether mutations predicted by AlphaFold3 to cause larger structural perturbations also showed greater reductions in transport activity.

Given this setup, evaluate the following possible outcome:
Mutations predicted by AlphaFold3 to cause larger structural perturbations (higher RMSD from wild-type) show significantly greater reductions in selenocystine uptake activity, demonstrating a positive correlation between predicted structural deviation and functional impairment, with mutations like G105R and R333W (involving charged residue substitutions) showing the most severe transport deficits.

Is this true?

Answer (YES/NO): NO